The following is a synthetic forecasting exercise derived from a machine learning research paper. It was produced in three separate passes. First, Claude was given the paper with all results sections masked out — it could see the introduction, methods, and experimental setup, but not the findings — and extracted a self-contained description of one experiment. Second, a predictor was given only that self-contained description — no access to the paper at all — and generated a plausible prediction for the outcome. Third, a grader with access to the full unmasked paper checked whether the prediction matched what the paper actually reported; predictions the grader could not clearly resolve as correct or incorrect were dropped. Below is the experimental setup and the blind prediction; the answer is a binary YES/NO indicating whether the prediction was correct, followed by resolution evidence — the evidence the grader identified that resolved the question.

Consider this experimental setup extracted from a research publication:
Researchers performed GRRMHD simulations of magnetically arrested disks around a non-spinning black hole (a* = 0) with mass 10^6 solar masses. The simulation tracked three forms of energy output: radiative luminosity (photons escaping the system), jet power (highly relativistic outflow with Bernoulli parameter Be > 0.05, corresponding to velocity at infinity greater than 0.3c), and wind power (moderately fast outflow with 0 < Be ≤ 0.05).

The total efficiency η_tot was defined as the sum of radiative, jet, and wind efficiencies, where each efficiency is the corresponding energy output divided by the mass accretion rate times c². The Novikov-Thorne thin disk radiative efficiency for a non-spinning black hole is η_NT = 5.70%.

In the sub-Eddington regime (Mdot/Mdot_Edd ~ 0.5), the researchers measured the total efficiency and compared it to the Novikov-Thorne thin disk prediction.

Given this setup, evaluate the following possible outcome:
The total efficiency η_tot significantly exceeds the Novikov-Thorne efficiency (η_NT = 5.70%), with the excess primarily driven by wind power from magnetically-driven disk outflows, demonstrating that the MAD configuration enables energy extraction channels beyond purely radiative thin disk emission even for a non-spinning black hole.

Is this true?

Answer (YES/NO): NO